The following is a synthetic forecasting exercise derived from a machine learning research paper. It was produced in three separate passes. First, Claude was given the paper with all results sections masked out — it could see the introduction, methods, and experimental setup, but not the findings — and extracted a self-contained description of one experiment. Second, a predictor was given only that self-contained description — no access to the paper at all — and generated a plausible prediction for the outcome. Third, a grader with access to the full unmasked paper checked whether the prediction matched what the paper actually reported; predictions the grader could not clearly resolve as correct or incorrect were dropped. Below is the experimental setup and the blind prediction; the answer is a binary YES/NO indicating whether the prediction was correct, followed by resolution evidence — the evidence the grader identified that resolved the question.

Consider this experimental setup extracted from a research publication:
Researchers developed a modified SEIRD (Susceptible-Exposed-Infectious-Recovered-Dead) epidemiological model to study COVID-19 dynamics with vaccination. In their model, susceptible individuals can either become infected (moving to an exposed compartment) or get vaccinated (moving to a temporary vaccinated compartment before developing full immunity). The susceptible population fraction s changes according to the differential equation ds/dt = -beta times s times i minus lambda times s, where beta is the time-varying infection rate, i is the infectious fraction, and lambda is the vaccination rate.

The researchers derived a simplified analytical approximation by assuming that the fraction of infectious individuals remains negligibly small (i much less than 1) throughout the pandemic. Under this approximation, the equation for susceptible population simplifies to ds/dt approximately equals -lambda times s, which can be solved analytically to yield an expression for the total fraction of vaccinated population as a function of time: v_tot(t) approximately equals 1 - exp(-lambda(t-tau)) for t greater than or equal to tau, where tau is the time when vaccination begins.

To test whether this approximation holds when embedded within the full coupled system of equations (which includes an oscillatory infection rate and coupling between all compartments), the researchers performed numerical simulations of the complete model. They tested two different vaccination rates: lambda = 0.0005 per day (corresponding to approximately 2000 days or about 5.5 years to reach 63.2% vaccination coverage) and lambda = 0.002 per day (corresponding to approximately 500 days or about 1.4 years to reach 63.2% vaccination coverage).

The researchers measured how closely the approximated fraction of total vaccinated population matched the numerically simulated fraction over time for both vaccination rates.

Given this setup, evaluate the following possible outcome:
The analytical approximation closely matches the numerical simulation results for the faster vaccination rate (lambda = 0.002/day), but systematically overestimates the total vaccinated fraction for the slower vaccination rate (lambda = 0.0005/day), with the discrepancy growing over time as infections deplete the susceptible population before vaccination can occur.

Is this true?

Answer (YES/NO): NO